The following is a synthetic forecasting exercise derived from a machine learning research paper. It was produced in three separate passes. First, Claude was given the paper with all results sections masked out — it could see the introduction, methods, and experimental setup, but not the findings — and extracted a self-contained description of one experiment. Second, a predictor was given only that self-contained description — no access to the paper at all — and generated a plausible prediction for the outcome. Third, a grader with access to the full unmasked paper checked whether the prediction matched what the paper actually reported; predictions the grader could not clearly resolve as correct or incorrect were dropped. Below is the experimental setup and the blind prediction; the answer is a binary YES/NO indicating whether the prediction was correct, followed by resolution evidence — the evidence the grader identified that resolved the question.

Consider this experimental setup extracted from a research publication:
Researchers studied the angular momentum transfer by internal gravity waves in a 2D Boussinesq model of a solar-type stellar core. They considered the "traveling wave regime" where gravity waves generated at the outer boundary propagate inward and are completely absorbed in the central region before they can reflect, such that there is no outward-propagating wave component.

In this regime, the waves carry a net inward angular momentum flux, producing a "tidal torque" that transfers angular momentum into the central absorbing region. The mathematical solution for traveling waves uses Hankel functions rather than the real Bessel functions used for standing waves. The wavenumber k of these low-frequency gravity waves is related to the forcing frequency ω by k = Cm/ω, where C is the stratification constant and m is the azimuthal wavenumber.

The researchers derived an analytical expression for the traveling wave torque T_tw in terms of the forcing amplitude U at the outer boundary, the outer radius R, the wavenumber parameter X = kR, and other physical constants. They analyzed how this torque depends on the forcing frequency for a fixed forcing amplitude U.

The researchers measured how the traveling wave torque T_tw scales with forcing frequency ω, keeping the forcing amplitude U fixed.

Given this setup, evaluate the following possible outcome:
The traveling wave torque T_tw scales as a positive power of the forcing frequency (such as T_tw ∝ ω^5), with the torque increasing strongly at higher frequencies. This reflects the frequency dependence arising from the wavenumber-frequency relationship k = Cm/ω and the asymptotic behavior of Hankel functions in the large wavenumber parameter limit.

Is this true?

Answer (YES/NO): NO